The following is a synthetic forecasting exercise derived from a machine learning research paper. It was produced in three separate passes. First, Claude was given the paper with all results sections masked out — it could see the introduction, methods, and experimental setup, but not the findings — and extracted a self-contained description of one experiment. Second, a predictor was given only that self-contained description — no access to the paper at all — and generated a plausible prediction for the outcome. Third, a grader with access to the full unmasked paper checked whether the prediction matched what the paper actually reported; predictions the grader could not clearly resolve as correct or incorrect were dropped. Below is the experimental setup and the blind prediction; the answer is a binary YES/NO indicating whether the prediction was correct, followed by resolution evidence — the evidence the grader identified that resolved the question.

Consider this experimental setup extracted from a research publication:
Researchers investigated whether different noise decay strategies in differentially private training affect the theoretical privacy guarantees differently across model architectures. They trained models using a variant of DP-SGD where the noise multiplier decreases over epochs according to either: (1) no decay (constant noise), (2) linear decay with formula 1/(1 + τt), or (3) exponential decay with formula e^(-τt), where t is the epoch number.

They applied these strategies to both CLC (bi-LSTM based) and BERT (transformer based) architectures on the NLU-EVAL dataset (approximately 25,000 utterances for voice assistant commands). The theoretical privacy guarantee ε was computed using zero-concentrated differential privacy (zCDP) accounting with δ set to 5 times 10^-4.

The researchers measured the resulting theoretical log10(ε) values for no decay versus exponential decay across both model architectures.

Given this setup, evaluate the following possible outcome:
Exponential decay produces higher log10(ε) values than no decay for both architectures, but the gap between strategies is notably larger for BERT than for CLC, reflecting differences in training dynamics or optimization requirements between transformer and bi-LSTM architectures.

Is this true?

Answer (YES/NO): NO